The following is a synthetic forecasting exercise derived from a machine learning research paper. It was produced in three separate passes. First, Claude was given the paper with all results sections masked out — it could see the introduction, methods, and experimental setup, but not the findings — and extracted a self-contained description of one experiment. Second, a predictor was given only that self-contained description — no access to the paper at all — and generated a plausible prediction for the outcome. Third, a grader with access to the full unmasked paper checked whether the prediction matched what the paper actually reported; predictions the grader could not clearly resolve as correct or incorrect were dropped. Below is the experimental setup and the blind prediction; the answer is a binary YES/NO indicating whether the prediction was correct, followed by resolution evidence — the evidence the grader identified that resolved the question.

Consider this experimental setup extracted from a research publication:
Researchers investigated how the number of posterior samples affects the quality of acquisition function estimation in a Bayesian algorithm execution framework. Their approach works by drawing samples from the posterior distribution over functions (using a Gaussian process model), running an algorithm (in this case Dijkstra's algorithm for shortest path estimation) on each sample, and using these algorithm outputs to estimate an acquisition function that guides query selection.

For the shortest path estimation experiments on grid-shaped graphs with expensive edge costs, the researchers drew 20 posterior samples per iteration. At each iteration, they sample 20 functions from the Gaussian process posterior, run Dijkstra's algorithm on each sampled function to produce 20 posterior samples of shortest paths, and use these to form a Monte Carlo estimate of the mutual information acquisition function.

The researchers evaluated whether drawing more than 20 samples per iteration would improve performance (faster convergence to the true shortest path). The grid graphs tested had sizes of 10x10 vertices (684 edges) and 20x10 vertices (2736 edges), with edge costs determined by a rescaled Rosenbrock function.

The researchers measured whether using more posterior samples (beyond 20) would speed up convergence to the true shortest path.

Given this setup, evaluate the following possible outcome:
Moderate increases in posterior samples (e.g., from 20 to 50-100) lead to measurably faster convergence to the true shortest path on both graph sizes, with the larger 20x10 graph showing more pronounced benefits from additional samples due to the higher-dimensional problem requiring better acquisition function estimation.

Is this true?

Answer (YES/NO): NO